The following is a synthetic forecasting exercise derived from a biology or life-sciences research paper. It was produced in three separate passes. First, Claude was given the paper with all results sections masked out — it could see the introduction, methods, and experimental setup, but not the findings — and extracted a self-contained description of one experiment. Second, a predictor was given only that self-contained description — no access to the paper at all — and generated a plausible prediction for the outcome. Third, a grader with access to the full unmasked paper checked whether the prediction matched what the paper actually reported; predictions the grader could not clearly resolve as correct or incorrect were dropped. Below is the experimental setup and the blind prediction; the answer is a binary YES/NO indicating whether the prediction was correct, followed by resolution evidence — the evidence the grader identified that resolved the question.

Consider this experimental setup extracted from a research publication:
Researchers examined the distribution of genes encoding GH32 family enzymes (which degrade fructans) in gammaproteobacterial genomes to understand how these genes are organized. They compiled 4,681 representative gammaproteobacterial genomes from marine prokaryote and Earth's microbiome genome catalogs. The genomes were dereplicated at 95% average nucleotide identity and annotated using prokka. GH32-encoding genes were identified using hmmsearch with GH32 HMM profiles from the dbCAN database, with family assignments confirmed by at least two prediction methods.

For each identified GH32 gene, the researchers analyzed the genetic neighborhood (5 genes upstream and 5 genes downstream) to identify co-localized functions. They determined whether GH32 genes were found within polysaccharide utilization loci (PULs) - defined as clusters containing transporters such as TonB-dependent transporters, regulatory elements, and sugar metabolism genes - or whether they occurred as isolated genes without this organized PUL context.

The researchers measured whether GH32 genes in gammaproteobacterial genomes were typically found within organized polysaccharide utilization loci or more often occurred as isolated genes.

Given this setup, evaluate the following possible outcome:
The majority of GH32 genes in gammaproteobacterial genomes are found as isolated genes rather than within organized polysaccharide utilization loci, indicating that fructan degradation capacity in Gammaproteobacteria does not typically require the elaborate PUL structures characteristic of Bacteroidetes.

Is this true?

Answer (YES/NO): YES